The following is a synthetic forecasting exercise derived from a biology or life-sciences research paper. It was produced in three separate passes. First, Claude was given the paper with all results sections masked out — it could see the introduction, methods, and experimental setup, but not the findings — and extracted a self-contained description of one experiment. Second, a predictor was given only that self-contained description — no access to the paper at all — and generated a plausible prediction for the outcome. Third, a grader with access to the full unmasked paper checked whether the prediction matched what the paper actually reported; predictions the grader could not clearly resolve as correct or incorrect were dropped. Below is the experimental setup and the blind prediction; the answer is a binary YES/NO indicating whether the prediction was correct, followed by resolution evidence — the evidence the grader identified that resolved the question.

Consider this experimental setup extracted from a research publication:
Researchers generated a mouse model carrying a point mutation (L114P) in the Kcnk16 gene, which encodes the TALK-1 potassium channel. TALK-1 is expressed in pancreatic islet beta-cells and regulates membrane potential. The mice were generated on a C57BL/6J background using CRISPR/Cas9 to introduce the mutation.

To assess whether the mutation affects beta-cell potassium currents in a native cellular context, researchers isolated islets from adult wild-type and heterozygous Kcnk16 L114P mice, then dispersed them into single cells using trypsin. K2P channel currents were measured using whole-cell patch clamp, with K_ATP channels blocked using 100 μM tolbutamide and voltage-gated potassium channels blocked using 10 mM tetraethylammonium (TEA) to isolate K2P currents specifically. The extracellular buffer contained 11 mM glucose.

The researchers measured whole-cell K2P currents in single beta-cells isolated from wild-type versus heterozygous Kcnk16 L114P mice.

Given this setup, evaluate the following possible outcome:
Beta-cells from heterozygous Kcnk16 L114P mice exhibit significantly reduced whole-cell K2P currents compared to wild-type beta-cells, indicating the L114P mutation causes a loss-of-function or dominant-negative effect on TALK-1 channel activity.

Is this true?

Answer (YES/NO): NO